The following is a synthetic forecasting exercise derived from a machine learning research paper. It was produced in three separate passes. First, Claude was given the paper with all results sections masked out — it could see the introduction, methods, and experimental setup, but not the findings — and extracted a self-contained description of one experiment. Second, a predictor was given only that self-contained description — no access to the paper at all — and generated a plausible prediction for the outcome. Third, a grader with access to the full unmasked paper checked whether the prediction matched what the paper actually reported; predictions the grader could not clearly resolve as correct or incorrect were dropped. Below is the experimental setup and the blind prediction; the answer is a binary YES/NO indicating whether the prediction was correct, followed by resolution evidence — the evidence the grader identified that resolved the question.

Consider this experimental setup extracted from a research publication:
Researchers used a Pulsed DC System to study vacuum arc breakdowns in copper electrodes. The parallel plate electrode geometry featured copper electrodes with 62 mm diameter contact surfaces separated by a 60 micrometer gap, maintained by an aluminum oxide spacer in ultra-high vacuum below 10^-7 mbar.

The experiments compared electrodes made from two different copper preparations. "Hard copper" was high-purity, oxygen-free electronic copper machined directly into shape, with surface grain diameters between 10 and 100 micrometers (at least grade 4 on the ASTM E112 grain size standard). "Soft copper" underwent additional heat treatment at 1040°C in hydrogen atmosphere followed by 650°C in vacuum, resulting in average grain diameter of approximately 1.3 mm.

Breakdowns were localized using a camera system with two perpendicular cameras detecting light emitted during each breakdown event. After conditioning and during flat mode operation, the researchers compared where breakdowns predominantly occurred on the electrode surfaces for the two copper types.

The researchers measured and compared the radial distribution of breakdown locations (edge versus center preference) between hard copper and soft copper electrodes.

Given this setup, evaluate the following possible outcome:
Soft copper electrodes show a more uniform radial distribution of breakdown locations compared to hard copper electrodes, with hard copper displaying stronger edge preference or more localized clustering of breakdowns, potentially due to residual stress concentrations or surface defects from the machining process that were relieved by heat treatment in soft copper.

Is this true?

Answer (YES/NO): YES